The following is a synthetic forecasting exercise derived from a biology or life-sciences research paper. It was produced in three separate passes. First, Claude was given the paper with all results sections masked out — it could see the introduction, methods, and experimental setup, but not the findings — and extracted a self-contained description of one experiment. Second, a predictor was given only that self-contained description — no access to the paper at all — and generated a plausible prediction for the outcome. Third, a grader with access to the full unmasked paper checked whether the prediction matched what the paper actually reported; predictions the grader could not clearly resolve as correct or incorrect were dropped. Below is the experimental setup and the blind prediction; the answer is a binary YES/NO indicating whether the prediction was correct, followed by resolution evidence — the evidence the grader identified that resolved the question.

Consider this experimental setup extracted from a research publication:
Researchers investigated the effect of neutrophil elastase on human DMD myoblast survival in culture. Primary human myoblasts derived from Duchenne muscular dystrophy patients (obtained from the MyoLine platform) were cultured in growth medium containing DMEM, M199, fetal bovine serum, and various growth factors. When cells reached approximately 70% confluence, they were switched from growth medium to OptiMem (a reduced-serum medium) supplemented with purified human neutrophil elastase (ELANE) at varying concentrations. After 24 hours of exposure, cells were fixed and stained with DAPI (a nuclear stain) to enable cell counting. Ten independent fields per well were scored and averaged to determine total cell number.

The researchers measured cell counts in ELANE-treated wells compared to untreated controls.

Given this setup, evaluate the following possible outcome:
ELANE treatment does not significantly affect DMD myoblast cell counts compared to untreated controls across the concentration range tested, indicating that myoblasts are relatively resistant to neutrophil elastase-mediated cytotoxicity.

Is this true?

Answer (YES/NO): NO